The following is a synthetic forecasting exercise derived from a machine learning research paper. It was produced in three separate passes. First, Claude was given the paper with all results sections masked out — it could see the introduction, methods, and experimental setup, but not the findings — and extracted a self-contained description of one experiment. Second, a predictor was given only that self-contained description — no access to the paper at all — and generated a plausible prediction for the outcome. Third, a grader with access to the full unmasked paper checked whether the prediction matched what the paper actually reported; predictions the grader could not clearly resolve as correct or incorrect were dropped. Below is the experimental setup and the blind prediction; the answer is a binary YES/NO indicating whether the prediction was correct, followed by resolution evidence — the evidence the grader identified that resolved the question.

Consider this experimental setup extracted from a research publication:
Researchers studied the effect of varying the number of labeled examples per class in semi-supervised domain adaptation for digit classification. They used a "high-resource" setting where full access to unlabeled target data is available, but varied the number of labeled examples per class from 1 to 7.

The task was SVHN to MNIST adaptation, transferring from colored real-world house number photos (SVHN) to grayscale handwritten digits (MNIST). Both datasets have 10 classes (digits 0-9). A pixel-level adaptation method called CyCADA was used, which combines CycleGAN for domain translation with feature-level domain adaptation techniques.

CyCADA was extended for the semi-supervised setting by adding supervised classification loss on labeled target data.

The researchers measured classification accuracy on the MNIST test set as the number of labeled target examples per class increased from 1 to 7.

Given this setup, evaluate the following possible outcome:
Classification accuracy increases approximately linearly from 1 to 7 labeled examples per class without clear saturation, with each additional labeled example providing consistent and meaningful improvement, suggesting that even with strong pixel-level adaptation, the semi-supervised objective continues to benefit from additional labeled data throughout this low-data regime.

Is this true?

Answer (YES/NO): NO